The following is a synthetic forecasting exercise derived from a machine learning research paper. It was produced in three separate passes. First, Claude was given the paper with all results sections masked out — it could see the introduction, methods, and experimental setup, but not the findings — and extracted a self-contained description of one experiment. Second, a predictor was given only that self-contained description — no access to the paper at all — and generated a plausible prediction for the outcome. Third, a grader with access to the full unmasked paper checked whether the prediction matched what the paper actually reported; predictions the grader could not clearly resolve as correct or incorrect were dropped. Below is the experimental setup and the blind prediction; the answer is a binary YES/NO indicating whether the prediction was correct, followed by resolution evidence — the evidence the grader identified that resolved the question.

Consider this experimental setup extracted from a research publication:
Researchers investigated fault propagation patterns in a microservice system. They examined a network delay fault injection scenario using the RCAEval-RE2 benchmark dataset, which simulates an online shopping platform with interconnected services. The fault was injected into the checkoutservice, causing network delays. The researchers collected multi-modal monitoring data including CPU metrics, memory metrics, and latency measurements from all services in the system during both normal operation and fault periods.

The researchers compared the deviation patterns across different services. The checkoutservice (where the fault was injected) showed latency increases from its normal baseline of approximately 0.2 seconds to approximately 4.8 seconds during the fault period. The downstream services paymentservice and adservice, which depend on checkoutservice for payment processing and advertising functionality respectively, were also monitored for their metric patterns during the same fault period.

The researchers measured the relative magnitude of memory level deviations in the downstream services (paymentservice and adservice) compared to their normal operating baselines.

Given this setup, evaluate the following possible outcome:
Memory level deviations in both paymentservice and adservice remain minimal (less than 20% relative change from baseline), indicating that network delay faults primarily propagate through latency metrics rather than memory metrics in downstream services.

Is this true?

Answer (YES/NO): NO